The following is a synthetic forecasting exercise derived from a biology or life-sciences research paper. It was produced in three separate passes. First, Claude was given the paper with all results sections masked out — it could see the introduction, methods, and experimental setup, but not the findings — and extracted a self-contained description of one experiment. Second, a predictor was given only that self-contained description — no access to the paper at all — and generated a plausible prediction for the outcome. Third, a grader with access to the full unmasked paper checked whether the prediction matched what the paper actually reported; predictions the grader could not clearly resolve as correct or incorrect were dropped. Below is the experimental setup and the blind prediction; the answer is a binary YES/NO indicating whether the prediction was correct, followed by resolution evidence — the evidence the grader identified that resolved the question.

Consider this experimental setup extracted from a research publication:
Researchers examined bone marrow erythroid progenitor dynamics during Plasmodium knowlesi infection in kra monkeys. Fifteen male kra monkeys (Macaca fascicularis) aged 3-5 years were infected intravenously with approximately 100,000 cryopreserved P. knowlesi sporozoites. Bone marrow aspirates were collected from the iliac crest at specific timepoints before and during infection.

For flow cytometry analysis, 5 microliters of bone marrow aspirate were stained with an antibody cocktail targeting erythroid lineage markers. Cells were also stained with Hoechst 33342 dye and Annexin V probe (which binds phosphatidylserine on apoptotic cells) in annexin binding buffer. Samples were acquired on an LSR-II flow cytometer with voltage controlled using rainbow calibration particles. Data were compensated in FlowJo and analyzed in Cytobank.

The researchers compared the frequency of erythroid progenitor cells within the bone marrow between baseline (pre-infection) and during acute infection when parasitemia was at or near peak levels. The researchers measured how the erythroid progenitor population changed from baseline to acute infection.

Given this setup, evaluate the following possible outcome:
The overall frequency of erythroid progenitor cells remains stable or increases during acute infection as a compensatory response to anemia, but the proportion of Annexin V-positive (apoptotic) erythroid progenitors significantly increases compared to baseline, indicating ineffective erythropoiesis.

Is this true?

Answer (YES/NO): NO